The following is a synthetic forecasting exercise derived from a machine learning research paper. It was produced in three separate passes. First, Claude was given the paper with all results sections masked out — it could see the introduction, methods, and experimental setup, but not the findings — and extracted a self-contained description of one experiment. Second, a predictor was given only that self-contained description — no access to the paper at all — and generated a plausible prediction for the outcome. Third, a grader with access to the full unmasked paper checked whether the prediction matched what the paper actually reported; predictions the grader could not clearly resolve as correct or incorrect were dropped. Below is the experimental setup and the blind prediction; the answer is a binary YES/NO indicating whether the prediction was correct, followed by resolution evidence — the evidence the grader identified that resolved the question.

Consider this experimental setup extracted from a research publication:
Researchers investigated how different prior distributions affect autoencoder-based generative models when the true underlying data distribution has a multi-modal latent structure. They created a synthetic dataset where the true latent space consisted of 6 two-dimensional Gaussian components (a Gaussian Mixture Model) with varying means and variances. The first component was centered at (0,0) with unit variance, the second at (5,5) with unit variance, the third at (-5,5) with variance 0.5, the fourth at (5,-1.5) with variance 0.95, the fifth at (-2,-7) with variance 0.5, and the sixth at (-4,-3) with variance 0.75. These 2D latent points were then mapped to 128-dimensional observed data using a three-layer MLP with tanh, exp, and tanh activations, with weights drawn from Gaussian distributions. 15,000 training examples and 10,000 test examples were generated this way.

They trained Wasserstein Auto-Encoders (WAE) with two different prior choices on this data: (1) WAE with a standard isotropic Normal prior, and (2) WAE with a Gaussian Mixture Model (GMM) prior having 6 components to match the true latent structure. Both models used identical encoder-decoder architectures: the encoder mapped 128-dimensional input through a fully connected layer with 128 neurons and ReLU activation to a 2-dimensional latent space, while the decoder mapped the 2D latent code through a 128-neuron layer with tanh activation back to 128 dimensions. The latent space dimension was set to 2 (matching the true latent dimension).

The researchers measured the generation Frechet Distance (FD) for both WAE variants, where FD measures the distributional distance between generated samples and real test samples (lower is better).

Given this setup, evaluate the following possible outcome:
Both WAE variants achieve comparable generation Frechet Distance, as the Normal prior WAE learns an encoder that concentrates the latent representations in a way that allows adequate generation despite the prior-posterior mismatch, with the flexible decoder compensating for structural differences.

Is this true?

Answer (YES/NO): NO